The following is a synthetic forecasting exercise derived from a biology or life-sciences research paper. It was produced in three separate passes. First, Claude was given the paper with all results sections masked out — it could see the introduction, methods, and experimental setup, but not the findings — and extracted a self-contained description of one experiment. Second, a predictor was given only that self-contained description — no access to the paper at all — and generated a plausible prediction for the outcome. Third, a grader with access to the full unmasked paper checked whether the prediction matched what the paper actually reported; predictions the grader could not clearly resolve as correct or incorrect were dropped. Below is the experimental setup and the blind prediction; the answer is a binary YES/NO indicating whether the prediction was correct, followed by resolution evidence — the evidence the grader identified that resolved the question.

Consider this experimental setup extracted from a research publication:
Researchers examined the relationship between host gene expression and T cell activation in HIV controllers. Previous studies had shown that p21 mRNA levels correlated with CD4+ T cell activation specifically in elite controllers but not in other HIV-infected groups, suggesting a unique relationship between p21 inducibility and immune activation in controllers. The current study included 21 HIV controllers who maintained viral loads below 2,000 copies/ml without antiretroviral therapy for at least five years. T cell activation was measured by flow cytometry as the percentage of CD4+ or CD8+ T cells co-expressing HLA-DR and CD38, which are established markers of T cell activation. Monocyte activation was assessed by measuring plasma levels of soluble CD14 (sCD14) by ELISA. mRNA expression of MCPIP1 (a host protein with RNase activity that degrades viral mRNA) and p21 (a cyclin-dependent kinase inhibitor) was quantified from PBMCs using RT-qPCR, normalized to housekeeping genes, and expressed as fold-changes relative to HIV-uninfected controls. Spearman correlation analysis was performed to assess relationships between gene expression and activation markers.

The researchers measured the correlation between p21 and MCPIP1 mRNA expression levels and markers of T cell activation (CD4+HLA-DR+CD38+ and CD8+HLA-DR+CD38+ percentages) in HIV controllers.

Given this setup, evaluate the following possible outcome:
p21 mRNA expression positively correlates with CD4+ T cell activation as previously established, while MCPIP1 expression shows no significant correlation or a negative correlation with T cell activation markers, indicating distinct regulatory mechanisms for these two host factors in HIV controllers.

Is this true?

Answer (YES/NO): YES